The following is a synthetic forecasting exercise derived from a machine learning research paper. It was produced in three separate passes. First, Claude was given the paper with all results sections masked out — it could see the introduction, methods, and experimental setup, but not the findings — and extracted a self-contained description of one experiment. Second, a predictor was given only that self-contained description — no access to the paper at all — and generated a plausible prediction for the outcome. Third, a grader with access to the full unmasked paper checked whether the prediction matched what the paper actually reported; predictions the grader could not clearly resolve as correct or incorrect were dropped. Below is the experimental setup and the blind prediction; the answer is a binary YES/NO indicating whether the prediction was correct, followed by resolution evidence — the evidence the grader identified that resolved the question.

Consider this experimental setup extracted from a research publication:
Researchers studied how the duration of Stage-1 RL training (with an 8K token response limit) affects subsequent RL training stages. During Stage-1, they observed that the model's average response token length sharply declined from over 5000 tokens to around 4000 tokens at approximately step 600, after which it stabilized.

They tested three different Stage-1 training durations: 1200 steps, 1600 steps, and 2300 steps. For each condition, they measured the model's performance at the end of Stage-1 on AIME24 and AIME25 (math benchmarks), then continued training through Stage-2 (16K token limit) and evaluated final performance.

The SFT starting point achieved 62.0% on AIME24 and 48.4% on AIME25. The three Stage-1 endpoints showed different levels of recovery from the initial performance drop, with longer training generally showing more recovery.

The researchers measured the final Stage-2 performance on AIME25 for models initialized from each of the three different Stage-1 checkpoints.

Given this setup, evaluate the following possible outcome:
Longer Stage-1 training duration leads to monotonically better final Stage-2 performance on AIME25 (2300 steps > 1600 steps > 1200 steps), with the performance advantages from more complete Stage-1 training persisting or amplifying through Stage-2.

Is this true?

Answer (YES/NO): NO